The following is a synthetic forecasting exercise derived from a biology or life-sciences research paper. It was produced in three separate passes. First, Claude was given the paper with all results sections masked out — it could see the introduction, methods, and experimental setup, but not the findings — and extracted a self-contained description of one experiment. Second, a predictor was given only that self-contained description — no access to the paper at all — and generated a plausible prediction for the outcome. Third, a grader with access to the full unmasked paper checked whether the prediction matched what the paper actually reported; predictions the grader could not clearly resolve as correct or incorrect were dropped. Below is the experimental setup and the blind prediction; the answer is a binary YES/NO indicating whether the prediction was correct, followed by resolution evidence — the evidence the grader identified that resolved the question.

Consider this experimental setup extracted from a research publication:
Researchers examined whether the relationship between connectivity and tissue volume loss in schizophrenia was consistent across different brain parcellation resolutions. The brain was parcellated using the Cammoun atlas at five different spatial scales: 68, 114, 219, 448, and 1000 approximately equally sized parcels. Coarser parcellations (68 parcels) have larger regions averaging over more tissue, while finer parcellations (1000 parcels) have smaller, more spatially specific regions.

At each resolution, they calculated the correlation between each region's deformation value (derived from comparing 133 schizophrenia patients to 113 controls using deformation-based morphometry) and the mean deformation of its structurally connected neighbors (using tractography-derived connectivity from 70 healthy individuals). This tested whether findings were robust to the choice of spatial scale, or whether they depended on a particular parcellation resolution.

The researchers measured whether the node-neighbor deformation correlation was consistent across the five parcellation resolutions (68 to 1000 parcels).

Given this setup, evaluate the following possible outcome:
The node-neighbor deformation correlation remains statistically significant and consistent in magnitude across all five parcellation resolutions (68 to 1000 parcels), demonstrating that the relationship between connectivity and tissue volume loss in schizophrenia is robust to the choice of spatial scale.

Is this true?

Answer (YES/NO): YES